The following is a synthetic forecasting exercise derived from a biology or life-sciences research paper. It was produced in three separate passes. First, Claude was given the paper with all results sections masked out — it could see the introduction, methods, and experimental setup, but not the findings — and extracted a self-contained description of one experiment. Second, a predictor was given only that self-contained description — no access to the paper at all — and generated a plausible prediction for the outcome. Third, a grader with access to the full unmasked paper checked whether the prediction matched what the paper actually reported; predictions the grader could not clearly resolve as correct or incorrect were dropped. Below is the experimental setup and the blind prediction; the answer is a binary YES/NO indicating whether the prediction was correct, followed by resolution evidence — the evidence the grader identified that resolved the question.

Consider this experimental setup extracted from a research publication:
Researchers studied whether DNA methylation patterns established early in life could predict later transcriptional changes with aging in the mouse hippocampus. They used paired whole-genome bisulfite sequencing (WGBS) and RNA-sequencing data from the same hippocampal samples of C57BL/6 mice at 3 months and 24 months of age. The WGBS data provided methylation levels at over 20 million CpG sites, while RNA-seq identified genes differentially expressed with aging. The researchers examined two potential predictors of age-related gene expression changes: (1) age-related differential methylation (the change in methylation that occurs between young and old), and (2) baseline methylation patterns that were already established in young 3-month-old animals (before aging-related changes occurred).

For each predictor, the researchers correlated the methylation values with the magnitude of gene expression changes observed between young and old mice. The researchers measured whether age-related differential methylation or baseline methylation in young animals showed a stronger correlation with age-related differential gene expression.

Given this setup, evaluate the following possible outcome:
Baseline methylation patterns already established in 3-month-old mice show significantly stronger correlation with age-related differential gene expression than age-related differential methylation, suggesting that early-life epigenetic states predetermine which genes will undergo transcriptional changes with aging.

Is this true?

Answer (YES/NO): YES